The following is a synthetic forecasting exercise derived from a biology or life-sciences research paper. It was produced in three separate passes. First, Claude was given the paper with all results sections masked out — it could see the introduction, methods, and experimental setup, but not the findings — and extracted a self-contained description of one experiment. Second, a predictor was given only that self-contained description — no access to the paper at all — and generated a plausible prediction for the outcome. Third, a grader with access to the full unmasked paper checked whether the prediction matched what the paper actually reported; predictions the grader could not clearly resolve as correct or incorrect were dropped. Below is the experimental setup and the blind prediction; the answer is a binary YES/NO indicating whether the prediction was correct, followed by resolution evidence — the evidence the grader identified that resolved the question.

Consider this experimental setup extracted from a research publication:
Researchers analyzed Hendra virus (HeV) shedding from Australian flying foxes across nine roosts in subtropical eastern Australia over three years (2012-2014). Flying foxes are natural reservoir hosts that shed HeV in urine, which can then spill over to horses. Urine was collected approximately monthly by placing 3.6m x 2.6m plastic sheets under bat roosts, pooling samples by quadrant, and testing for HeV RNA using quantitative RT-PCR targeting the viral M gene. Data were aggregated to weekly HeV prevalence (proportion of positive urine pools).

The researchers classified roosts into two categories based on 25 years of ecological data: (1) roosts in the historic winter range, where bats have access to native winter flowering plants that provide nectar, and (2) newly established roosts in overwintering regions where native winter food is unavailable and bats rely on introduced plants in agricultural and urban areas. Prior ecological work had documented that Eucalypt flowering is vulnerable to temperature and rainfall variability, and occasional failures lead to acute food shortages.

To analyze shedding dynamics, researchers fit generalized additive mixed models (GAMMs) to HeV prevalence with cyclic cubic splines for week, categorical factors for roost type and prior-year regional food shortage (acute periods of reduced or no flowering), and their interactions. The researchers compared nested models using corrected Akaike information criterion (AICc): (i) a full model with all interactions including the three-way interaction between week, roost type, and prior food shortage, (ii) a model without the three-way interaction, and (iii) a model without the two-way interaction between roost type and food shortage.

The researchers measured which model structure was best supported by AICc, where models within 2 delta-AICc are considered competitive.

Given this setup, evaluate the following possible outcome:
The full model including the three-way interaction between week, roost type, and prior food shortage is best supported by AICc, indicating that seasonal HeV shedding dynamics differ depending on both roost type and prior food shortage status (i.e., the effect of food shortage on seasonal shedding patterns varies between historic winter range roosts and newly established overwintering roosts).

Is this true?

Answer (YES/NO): NO